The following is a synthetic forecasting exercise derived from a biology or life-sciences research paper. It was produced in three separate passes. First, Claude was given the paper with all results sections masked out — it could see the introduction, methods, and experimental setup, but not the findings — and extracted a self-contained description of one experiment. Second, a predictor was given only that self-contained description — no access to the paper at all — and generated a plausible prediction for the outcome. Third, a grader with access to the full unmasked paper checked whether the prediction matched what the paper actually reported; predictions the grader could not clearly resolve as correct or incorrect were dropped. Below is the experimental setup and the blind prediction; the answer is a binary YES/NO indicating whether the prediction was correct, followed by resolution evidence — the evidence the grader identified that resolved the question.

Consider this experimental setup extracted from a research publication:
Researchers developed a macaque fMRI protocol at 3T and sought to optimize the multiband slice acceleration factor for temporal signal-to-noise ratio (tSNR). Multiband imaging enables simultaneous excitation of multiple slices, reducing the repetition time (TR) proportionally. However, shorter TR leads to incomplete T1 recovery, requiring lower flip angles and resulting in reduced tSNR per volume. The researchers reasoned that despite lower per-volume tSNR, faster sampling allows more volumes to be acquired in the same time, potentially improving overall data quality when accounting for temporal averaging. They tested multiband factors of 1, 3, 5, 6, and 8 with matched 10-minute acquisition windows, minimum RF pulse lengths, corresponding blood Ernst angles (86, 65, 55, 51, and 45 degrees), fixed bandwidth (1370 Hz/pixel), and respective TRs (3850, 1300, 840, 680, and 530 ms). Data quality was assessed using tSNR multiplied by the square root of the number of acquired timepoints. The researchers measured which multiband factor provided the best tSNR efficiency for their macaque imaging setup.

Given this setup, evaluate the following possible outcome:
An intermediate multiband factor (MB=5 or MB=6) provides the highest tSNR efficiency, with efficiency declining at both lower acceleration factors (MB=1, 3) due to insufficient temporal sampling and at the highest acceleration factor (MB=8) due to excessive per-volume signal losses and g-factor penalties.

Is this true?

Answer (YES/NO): YES